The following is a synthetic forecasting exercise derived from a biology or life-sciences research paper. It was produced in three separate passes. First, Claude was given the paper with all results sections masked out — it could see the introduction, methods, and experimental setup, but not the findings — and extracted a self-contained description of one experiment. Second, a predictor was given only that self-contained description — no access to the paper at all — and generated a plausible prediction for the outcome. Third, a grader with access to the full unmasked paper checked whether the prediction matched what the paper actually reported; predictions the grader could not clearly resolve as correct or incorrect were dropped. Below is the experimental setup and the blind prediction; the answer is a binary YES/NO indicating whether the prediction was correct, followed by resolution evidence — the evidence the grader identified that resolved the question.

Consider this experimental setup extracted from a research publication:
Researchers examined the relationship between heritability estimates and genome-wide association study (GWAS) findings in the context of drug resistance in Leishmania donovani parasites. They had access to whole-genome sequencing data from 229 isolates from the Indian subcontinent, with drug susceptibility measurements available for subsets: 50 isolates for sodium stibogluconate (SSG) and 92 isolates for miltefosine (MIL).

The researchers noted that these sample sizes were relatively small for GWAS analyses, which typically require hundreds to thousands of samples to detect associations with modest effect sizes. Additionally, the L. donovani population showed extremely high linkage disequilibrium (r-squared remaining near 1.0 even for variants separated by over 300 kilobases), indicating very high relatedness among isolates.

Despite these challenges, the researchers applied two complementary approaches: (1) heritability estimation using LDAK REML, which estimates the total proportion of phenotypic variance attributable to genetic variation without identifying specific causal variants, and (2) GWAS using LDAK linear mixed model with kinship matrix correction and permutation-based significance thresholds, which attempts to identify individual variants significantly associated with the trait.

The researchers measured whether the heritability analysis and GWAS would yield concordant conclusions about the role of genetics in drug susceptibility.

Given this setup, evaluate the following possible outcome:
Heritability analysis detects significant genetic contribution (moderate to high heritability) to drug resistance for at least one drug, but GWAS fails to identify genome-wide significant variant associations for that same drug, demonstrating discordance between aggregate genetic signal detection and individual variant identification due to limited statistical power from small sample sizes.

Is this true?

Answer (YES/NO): YES